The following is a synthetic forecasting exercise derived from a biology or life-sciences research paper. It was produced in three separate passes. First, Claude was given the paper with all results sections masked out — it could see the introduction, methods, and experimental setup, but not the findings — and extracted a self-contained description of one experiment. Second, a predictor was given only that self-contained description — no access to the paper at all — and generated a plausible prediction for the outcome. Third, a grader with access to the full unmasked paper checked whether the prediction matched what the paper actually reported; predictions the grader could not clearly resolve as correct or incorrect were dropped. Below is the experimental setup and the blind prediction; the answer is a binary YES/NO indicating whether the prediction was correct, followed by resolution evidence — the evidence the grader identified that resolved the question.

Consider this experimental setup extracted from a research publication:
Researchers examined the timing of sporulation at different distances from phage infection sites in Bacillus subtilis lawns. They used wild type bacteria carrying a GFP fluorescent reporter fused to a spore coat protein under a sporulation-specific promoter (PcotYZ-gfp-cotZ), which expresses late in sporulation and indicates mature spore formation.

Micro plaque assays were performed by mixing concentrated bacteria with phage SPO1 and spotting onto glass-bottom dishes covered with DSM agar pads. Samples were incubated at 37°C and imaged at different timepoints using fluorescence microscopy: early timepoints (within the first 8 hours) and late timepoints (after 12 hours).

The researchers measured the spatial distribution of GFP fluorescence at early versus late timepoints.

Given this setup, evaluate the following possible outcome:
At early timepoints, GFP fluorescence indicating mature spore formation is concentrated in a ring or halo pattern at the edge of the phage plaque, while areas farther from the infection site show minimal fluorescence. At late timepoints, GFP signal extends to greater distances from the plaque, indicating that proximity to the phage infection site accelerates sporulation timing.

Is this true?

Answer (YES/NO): YES